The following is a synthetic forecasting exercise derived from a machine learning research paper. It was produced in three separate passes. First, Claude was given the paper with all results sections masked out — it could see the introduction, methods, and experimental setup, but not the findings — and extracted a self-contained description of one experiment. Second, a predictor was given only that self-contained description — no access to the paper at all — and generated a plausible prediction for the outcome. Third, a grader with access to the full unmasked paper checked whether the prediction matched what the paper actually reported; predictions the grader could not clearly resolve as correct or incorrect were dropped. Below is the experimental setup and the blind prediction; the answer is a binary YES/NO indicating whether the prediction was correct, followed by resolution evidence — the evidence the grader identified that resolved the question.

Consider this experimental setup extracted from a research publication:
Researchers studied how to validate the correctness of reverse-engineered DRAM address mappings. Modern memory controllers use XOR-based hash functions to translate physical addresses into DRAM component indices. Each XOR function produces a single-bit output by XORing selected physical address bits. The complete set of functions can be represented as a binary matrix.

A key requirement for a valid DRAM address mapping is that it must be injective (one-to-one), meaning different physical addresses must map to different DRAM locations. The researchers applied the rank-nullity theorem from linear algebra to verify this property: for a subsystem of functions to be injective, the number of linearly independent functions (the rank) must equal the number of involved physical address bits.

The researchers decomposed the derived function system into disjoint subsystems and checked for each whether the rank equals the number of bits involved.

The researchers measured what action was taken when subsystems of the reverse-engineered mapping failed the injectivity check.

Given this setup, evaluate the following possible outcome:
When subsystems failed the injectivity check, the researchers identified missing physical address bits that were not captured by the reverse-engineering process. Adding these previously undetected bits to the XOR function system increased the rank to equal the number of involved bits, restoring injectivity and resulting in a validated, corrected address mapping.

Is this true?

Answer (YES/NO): NO